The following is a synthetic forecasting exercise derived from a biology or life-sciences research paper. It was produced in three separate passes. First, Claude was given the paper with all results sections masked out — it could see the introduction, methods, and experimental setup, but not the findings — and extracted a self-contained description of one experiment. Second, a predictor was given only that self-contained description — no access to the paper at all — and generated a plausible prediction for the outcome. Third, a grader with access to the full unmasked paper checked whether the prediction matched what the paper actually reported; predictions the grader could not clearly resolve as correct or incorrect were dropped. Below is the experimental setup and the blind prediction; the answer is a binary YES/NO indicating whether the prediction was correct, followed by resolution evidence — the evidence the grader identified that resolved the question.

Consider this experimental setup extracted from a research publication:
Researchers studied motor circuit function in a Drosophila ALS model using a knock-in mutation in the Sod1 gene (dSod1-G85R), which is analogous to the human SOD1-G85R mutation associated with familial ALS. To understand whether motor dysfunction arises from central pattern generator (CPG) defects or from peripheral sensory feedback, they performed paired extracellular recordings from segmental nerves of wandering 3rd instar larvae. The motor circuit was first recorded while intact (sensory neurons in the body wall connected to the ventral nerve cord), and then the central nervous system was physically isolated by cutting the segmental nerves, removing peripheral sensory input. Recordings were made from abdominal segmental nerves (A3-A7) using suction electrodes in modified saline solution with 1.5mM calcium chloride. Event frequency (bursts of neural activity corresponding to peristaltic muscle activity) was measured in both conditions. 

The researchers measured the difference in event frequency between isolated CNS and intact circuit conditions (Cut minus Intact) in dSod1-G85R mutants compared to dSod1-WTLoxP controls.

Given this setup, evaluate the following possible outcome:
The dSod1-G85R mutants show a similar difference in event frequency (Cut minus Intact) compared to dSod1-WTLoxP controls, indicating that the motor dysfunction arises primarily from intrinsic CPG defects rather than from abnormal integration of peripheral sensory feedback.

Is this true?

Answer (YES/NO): NO